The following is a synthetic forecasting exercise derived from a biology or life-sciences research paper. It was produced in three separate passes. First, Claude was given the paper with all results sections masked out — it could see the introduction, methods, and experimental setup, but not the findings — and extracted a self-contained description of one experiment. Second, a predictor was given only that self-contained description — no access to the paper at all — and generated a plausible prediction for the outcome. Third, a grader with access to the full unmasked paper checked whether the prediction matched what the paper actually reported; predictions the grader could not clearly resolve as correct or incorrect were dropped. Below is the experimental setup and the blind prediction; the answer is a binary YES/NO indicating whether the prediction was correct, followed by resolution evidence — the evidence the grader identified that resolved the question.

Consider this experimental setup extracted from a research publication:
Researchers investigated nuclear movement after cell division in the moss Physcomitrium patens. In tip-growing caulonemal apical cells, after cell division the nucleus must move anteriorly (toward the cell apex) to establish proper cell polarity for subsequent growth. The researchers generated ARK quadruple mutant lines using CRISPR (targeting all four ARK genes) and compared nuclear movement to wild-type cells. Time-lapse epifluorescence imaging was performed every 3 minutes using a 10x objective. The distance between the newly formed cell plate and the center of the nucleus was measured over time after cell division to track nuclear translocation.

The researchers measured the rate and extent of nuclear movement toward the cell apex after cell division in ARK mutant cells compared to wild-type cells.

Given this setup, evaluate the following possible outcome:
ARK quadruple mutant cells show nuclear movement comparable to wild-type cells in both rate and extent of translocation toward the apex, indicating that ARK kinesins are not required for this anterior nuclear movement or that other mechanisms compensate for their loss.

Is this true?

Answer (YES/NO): NO